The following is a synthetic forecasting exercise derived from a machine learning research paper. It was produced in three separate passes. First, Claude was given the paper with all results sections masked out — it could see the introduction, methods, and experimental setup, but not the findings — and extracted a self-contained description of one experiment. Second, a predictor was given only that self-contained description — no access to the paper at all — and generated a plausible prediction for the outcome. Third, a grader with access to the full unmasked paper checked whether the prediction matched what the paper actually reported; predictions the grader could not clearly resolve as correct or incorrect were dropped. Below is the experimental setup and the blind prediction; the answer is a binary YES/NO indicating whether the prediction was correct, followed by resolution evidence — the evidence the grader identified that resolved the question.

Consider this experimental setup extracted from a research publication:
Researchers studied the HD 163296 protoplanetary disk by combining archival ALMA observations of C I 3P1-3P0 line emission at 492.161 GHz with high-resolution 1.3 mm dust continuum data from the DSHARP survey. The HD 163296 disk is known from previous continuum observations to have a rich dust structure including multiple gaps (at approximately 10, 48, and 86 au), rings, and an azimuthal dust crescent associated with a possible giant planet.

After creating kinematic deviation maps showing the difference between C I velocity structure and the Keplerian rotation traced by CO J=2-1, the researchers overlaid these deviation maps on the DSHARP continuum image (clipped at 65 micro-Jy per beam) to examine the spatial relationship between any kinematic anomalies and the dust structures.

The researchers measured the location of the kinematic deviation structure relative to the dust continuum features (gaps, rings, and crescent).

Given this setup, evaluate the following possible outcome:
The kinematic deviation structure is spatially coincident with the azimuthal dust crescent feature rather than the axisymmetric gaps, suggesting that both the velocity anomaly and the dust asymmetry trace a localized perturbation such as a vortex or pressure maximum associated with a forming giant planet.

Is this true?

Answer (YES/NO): NO